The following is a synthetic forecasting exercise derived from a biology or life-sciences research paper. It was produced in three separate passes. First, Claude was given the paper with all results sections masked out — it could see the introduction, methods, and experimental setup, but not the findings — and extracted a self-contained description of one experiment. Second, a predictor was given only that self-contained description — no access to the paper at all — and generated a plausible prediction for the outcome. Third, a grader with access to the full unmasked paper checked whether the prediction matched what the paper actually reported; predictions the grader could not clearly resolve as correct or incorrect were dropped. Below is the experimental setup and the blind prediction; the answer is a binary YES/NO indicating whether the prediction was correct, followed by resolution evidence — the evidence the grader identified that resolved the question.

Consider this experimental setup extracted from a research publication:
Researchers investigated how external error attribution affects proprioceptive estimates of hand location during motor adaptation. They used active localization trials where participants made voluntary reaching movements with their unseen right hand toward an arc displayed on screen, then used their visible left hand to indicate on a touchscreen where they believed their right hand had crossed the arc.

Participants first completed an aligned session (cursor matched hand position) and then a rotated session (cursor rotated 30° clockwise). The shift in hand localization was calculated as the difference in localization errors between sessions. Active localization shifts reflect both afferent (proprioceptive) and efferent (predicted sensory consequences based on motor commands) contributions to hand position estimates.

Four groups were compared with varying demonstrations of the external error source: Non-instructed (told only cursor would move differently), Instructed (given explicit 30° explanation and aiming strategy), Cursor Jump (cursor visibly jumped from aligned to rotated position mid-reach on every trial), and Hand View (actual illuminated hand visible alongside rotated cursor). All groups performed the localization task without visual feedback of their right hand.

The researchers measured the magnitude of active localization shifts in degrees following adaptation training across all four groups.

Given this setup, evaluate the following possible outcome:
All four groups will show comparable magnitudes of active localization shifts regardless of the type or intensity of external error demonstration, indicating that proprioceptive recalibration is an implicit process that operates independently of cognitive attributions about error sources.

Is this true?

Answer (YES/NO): NO